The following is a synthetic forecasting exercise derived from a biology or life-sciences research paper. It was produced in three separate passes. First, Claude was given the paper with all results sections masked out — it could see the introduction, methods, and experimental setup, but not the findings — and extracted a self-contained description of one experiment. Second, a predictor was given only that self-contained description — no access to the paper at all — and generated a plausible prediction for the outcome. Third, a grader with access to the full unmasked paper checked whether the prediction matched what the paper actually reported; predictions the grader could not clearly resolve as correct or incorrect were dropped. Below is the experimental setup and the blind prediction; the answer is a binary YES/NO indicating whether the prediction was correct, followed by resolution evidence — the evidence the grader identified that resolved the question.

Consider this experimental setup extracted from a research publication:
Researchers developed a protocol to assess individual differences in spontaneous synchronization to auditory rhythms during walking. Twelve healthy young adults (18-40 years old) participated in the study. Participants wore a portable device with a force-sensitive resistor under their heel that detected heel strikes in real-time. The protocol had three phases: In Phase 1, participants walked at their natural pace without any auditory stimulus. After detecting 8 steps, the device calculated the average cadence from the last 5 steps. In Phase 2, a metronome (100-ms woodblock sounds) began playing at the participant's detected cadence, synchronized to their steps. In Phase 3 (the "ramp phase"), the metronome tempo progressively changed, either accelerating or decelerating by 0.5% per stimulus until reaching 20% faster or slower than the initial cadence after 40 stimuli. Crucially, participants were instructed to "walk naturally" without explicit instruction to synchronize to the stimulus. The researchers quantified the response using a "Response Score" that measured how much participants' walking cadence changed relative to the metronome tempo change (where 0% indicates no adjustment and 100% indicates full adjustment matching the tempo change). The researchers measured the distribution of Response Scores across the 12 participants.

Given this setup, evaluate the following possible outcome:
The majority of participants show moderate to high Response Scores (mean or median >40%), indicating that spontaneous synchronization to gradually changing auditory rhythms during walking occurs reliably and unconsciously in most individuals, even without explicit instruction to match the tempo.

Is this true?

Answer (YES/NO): NO